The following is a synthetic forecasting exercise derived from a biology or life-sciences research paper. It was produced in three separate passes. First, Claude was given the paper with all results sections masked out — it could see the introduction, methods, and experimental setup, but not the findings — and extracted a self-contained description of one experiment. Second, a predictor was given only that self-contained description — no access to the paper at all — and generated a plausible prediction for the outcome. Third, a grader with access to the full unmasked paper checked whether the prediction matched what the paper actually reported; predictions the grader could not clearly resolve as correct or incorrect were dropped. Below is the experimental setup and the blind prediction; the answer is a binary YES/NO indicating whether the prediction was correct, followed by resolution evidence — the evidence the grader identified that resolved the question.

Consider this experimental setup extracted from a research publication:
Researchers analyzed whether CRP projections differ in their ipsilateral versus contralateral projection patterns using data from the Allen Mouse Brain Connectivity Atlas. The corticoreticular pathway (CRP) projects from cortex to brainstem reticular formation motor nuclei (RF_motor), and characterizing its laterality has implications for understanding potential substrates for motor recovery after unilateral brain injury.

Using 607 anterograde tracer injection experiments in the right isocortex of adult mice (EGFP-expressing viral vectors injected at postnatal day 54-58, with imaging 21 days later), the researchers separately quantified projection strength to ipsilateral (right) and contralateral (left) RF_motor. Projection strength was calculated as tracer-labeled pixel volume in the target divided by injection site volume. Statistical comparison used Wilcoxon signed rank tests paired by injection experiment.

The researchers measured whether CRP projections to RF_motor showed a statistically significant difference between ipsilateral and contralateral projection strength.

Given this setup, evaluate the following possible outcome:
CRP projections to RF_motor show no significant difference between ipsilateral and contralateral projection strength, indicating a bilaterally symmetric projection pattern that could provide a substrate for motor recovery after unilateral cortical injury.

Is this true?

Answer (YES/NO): NO